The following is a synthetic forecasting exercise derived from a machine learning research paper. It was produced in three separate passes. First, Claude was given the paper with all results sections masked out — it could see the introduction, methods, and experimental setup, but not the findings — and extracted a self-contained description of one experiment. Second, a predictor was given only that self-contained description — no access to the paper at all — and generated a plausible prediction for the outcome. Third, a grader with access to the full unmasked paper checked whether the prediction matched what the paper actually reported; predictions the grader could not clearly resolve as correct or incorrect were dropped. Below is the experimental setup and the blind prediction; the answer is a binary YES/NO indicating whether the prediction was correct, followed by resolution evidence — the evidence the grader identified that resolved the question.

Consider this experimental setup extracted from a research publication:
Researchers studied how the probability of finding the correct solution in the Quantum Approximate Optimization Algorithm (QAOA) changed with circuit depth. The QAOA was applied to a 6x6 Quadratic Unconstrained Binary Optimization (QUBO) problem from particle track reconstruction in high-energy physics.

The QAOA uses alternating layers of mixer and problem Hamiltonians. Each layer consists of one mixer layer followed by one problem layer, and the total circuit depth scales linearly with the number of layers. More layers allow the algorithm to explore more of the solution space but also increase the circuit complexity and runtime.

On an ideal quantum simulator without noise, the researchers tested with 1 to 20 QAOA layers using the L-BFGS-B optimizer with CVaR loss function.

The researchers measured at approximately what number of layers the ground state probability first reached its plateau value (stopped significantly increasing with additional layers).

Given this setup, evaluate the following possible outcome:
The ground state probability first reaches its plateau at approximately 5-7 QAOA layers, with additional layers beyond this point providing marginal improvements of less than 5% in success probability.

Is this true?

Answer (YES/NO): YES